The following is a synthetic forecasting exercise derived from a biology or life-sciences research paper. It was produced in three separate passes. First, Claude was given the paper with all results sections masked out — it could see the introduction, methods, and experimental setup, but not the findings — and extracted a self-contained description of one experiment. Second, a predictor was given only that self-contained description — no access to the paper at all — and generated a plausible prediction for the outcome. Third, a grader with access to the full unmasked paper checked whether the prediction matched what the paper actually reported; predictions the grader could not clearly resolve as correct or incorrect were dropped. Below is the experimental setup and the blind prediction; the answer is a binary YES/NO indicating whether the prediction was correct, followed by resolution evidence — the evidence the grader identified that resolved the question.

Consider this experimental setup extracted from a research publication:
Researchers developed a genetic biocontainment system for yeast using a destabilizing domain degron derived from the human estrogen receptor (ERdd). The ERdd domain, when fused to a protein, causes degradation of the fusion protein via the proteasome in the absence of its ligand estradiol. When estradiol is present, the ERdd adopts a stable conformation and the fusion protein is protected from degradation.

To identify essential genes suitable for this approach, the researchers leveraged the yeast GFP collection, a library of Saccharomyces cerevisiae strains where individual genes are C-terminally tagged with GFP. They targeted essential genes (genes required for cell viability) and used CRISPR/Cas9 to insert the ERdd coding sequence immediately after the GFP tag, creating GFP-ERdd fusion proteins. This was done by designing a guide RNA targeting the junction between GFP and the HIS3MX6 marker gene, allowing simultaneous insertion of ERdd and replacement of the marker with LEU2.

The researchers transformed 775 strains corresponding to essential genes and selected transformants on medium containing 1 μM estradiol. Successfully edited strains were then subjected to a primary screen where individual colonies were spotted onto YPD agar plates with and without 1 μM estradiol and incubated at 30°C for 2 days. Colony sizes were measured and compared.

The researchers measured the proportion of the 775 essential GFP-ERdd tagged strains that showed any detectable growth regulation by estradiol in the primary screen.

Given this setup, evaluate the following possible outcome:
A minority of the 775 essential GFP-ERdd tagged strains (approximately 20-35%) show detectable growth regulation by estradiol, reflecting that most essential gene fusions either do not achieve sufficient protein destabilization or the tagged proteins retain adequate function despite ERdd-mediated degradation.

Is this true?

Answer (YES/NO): NO